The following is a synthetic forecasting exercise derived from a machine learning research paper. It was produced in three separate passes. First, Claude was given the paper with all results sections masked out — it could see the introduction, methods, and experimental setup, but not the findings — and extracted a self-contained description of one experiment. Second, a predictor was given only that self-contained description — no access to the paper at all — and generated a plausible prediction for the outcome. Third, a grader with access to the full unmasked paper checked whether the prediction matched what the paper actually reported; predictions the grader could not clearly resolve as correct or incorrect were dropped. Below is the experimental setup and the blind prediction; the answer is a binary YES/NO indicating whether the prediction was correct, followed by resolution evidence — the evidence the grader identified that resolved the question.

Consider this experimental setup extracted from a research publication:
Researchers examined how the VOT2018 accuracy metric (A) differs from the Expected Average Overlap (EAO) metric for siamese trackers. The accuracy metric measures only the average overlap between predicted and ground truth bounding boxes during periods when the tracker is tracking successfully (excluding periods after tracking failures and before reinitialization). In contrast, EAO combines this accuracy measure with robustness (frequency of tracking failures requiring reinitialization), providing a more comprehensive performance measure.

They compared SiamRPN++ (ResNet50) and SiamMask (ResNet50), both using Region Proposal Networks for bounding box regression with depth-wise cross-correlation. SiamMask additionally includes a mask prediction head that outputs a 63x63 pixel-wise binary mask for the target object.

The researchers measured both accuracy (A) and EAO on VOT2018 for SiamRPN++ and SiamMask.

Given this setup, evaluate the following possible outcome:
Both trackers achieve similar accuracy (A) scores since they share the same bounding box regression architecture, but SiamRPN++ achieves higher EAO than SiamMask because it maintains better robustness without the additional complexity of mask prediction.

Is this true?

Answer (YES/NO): YES